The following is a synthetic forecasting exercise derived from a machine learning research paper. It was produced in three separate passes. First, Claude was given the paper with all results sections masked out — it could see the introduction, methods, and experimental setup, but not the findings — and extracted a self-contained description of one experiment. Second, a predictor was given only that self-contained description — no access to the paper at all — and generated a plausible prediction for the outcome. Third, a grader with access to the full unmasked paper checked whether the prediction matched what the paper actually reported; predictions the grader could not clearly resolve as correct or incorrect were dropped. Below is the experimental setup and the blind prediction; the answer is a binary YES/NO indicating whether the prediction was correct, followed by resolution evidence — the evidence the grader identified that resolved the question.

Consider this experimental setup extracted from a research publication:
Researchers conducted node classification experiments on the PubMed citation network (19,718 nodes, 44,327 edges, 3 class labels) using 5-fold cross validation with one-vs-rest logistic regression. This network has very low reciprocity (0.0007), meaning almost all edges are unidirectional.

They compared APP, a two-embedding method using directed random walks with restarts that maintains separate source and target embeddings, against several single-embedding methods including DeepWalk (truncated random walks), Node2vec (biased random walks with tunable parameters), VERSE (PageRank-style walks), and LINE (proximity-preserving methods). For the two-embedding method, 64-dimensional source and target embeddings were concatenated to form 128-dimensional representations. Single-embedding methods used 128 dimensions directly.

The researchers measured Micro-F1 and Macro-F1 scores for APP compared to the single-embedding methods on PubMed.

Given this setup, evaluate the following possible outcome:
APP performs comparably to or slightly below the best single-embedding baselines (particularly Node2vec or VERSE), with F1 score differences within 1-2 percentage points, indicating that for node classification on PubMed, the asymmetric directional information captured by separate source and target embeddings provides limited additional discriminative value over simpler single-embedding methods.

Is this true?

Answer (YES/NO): NO